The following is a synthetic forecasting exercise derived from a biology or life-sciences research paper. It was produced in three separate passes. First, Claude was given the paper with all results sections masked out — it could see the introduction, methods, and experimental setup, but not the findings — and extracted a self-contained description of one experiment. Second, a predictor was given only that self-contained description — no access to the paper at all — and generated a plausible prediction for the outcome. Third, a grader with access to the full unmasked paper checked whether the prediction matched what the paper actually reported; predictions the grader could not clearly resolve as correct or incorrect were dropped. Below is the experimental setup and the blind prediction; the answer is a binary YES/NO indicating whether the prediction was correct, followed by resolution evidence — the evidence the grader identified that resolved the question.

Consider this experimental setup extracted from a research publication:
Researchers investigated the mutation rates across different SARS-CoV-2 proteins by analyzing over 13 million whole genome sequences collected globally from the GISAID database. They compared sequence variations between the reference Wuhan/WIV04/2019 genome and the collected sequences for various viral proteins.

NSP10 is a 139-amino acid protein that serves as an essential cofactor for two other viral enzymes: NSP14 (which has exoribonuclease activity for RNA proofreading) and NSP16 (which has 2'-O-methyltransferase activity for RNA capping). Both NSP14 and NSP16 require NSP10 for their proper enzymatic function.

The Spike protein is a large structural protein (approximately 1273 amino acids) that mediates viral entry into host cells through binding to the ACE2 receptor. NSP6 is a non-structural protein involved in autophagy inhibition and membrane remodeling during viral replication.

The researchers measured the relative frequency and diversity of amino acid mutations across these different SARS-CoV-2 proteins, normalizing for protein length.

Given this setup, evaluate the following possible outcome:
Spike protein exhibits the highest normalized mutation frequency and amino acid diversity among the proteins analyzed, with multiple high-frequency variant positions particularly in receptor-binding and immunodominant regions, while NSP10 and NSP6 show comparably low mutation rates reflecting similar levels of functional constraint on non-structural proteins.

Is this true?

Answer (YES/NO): NO